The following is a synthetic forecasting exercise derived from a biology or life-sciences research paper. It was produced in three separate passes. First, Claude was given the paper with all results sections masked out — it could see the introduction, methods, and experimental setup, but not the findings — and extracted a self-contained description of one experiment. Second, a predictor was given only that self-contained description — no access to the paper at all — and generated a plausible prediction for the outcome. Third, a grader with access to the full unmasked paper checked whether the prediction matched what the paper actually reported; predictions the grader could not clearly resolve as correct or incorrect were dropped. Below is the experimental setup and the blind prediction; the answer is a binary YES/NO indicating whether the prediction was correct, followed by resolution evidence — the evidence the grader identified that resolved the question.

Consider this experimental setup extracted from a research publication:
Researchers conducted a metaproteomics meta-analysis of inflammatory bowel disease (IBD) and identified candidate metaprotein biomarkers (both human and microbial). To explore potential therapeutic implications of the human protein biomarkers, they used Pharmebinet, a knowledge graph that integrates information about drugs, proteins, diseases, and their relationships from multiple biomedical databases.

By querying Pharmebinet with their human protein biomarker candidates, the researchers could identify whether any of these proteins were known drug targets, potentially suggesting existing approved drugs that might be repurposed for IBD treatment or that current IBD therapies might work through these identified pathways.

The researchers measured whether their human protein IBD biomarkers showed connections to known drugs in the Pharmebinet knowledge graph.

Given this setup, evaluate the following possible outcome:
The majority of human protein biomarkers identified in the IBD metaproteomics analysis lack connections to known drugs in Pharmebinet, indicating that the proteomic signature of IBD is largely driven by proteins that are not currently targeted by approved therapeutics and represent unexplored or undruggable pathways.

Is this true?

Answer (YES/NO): NO